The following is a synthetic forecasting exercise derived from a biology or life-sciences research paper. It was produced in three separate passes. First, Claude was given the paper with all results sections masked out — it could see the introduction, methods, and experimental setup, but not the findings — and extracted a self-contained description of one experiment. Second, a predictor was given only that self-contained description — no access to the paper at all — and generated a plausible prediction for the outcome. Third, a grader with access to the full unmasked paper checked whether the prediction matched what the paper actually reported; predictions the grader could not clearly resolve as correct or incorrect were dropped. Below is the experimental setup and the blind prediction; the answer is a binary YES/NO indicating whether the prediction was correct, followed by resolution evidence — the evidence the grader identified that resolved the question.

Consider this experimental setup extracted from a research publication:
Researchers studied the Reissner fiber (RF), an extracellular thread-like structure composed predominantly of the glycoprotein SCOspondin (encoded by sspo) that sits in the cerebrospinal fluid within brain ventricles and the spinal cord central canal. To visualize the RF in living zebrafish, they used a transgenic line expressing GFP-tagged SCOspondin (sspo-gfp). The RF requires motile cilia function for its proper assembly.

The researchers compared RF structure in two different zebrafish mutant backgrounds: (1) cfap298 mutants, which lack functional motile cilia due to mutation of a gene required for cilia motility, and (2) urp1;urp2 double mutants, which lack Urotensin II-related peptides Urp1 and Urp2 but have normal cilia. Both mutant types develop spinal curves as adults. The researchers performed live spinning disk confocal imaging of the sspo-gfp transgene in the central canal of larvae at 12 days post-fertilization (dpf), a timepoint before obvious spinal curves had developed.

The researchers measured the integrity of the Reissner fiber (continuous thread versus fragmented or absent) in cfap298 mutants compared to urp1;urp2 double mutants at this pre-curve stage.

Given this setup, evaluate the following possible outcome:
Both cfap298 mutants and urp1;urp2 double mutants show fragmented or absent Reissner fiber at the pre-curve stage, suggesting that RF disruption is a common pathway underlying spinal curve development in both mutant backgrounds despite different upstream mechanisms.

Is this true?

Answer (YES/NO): NO